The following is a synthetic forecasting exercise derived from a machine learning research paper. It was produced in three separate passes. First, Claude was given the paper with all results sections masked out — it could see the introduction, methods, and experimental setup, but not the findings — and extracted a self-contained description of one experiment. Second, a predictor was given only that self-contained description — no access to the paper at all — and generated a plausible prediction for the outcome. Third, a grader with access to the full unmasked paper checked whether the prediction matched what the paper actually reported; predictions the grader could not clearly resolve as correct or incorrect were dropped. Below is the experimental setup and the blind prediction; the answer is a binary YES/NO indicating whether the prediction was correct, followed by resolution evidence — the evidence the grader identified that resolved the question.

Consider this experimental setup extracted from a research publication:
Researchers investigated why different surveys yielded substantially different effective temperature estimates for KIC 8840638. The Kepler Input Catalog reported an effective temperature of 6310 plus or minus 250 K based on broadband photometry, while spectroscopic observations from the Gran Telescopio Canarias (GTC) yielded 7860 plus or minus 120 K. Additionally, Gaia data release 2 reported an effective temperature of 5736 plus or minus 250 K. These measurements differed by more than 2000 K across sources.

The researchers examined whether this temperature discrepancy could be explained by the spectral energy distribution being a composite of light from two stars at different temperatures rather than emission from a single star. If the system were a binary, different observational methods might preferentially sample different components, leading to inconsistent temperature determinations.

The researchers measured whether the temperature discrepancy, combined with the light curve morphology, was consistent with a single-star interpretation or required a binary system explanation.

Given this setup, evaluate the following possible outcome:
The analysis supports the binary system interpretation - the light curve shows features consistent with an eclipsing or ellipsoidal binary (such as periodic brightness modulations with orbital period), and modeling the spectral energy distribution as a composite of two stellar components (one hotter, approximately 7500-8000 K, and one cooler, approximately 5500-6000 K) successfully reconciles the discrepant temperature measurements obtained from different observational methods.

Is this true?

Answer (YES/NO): NO